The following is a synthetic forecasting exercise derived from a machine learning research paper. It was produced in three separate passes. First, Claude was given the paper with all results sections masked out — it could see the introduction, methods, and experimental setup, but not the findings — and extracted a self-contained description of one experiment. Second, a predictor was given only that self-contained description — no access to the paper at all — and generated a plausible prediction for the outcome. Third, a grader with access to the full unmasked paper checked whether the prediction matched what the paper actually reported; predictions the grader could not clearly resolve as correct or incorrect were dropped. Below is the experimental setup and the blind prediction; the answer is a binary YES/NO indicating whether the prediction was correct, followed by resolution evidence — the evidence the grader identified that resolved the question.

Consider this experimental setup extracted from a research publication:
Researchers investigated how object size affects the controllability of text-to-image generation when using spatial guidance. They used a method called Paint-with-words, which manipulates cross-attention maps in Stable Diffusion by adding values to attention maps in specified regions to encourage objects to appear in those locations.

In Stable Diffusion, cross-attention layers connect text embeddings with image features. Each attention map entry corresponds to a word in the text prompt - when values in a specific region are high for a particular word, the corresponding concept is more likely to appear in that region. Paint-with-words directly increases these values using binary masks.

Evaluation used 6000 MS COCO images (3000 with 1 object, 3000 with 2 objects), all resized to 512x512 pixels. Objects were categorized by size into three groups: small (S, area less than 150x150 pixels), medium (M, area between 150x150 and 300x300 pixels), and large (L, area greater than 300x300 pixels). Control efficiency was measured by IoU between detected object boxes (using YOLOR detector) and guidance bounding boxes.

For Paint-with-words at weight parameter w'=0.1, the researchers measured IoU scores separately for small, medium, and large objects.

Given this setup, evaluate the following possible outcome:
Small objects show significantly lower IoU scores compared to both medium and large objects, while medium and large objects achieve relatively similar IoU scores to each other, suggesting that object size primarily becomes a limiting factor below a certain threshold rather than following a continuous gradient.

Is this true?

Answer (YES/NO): NO